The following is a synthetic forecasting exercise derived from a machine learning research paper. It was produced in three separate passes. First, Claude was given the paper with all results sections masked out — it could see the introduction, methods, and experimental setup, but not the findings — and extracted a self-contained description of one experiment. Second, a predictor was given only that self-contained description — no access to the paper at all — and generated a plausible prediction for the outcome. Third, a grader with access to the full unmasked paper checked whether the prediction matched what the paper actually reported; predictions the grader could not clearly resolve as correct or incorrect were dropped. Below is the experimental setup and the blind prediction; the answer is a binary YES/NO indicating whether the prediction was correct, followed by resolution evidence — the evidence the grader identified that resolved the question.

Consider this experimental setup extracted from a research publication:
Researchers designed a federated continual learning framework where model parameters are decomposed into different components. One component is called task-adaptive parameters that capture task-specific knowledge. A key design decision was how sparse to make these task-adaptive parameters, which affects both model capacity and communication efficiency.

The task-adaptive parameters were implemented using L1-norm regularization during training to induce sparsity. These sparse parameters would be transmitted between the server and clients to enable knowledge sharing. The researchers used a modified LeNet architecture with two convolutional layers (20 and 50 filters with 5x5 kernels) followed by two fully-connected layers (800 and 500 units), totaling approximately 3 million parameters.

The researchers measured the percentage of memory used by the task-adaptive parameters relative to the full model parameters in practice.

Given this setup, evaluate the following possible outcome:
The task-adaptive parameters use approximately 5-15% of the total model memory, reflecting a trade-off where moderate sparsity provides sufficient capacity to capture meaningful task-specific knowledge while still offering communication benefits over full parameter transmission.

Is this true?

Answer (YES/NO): NO